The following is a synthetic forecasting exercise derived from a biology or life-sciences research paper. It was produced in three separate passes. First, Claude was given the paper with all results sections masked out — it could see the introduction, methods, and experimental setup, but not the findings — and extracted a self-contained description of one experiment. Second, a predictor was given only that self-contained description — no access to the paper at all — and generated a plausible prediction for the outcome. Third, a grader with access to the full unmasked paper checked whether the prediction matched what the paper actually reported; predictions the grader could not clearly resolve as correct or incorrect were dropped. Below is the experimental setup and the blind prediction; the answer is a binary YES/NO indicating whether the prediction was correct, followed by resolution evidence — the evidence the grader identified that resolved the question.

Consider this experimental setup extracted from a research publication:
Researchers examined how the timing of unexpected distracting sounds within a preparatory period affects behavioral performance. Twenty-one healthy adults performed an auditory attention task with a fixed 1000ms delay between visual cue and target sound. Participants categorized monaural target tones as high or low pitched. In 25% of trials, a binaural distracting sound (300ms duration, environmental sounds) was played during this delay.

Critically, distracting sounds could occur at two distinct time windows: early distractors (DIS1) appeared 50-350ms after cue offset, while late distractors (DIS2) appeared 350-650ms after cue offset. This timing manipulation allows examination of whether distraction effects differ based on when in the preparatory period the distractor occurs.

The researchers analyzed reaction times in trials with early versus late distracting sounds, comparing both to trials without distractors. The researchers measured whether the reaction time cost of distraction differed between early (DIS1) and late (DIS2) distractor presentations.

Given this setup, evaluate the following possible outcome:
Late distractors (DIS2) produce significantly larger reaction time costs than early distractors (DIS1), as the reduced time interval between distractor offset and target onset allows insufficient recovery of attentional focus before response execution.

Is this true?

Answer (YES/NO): YES